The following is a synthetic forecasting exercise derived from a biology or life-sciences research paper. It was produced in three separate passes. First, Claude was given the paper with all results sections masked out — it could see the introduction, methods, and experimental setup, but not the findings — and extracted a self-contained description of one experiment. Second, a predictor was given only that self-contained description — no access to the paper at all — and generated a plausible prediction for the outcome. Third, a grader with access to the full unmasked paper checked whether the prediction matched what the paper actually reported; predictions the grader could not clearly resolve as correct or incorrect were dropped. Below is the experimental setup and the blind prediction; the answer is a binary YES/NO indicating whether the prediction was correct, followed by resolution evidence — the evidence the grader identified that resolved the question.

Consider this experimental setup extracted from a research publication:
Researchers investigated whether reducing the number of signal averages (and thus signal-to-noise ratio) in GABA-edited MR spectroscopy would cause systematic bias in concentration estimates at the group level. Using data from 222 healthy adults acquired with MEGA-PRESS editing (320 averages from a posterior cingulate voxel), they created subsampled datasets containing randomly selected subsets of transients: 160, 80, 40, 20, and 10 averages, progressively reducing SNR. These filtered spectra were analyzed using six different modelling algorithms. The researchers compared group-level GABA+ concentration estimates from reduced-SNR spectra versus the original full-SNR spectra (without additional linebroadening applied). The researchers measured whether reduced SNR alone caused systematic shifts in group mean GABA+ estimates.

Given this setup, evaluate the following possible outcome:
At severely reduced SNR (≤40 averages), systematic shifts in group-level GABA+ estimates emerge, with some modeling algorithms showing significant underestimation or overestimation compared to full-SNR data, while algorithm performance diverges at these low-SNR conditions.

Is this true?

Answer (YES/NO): NO